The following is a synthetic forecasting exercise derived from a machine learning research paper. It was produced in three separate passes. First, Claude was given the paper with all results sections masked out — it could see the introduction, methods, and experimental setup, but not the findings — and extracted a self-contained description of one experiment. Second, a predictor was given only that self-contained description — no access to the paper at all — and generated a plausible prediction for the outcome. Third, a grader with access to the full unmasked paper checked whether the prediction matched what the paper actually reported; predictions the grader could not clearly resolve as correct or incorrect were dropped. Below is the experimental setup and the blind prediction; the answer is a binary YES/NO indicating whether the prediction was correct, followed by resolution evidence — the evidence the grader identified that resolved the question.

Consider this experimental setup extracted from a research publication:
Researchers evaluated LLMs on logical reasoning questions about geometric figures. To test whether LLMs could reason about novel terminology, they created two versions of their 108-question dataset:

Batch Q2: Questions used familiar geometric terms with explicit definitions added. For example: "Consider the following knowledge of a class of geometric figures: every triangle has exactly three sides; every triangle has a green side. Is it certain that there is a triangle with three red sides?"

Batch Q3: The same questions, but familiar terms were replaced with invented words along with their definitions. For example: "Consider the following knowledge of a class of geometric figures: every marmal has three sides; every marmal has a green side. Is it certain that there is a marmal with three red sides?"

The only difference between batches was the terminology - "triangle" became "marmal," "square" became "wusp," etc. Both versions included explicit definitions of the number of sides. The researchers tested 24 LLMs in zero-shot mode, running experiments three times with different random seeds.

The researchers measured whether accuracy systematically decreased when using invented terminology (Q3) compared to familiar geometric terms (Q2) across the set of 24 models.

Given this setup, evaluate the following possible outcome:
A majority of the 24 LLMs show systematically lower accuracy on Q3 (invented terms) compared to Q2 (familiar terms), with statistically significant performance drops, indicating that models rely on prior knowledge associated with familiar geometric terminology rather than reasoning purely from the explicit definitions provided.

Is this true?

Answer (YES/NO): NO